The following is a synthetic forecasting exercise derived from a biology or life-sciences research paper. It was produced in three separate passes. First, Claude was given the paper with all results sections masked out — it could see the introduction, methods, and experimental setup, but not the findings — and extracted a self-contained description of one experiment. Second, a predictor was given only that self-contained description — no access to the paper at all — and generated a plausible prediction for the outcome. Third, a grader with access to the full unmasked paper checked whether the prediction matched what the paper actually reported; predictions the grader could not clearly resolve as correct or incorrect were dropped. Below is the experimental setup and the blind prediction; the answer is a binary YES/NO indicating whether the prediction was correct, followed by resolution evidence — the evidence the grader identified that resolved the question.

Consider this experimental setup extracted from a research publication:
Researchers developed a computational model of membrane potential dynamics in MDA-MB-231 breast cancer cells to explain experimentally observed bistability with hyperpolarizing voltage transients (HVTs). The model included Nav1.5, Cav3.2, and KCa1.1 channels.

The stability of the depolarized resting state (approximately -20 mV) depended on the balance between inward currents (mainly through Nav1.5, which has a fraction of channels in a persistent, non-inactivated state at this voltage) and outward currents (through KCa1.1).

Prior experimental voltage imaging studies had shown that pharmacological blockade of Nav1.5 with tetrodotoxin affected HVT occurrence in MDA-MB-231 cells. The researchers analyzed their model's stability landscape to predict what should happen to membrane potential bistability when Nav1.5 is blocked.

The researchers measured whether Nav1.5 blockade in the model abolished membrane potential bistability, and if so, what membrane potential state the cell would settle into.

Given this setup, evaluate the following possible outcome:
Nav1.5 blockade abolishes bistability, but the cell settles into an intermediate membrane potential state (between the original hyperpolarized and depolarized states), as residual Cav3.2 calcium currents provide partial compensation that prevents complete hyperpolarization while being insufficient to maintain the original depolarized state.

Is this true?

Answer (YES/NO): NO